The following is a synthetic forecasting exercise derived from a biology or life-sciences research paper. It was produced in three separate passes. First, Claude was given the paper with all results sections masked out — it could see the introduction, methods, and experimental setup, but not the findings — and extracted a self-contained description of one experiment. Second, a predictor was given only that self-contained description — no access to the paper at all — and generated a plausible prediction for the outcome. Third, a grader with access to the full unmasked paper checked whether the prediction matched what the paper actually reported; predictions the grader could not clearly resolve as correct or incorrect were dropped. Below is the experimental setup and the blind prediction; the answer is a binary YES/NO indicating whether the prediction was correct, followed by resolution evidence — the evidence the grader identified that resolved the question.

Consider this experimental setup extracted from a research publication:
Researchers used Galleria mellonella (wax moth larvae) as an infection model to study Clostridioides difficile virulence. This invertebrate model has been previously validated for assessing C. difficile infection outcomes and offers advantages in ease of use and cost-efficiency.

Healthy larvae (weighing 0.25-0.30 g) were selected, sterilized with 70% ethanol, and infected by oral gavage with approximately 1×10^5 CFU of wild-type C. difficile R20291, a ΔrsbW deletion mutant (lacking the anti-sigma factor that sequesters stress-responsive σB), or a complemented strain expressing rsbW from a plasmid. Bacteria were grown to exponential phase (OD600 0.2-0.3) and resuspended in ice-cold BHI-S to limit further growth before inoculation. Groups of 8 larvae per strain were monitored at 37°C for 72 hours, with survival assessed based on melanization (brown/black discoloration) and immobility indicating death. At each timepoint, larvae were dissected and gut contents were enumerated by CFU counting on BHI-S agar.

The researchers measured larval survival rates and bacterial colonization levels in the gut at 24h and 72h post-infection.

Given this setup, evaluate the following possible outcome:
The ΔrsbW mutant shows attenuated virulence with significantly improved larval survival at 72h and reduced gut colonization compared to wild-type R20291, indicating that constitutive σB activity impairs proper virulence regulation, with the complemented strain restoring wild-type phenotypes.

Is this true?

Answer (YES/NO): YES